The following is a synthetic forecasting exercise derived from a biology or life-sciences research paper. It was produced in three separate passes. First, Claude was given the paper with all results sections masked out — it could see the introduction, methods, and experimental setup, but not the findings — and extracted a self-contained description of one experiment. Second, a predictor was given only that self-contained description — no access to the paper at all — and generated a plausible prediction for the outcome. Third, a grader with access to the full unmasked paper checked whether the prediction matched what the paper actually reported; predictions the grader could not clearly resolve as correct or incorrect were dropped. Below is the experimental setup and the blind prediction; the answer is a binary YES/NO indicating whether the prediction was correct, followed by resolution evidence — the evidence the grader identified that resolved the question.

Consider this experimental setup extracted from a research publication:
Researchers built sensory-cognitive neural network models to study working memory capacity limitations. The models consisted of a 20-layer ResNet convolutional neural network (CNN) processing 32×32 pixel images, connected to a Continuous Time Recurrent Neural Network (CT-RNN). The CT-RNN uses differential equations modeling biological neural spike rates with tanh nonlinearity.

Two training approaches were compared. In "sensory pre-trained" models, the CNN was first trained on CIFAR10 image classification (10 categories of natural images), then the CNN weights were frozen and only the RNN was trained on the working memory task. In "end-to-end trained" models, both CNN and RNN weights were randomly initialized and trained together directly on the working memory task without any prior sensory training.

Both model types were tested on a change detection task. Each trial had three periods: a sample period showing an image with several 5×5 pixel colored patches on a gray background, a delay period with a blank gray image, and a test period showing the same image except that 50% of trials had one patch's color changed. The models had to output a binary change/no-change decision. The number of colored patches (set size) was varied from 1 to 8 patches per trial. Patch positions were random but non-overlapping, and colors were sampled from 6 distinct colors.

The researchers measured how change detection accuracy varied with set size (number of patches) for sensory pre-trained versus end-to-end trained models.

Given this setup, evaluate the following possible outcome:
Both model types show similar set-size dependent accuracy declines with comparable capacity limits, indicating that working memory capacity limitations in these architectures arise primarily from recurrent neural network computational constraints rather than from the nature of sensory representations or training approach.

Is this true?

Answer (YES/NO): NO